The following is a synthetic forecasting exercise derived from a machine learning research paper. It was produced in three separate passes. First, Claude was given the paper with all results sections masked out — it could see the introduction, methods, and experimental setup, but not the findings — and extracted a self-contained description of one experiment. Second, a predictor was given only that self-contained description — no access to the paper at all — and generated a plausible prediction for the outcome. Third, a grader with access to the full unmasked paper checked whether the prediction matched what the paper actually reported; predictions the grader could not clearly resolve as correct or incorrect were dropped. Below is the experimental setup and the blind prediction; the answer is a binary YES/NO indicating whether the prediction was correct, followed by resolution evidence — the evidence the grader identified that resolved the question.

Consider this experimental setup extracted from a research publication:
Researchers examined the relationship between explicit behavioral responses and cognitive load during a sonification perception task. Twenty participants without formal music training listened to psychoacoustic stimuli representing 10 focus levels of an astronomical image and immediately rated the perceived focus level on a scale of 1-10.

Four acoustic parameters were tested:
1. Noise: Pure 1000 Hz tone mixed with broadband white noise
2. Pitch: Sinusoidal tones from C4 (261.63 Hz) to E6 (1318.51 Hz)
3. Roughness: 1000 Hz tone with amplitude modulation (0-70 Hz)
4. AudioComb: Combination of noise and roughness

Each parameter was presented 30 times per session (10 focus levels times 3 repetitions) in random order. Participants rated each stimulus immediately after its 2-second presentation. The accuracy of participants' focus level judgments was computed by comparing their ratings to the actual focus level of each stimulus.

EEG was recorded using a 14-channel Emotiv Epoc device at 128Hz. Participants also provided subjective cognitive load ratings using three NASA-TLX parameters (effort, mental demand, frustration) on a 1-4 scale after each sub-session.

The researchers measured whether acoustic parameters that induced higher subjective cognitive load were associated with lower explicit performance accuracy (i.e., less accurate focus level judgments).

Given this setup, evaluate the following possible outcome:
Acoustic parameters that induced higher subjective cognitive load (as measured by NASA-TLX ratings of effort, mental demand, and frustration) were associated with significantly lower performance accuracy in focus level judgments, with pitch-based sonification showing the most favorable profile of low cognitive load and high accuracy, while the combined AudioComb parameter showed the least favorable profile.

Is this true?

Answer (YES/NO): NO